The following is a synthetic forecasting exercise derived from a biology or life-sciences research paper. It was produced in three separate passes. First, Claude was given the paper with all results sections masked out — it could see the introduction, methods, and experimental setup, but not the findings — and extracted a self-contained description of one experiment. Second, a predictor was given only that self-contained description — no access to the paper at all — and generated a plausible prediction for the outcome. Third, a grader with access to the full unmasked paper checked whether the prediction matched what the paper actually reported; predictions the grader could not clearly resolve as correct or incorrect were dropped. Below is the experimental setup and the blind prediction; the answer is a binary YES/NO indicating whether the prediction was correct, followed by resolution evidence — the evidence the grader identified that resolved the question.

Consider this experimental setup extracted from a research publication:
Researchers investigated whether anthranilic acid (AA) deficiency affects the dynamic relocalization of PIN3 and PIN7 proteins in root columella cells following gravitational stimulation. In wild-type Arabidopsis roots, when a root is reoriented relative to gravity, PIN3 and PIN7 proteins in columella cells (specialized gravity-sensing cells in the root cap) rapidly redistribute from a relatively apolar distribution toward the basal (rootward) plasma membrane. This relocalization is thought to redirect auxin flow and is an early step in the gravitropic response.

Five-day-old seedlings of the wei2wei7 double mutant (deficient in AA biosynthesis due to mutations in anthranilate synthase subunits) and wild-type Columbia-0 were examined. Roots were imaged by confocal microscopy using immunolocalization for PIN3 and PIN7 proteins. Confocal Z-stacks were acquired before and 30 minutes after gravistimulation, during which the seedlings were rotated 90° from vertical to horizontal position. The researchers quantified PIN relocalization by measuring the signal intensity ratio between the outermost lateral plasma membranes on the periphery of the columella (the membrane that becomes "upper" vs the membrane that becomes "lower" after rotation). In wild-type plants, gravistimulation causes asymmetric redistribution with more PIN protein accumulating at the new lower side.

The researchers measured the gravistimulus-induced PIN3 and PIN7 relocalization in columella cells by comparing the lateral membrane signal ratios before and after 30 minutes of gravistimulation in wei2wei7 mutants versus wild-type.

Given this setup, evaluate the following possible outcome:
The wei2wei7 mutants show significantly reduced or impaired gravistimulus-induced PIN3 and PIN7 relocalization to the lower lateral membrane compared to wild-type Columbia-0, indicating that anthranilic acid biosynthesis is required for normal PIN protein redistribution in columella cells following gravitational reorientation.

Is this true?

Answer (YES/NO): YES